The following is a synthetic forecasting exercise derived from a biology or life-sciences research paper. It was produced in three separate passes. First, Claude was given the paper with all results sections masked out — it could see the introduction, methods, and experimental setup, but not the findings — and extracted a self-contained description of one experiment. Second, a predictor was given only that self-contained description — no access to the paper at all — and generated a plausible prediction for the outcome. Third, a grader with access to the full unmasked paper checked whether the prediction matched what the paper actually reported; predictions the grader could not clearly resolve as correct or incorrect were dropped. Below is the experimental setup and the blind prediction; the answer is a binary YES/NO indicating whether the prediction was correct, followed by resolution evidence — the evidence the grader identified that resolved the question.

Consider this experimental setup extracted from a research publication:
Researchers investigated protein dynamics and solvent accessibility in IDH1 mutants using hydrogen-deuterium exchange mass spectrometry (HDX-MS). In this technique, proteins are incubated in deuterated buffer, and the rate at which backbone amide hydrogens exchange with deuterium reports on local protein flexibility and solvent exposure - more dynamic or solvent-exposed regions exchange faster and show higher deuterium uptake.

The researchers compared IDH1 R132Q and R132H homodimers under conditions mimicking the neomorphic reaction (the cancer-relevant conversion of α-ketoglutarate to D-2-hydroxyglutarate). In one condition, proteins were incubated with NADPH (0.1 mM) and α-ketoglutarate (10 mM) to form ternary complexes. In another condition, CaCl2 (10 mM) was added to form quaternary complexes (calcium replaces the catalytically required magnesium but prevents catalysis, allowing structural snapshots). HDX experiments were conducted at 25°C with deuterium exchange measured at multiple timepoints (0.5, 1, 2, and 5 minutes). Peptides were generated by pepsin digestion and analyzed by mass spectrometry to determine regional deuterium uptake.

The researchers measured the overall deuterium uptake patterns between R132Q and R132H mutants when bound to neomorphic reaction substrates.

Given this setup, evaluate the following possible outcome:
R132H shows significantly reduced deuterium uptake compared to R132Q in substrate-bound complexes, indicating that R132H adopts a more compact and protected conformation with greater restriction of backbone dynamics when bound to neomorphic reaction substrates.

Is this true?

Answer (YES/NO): NO